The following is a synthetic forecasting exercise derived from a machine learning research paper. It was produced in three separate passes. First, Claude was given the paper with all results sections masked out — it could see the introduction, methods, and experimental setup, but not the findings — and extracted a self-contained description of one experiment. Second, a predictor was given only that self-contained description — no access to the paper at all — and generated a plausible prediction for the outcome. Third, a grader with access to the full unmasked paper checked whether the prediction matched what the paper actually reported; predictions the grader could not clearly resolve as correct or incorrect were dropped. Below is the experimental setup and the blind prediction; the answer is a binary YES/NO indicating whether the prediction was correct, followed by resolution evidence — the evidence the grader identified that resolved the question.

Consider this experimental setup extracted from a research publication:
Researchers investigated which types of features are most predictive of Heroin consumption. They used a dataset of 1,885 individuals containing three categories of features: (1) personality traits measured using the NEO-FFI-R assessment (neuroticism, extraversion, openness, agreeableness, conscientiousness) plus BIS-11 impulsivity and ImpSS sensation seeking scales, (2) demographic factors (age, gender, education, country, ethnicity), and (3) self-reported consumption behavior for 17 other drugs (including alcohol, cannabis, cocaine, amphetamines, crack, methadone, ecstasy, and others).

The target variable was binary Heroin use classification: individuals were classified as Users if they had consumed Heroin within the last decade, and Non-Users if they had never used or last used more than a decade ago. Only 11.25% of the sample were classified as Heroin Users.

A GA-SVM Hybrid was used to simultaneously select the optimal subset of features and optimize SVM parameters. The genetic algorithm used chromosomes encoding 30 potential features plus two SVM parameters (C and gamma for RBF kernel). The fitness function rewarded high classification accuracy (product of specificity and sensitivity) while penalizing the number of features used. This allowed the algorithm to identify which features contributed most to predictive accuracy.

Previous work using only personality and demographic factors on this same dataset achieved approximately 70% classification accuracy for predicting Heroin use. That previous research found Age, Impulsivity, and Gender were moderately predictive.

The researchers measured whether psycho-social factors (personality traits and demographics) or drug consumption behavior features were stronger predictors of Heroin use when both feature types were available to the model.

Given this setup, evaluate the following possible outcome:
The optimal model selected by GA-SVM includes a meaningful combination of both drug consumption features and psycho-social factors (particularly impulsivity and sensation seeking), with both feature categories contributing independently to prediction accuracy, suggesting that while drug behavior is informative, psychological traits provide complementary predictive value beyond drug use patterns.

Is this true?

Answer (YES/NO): NO